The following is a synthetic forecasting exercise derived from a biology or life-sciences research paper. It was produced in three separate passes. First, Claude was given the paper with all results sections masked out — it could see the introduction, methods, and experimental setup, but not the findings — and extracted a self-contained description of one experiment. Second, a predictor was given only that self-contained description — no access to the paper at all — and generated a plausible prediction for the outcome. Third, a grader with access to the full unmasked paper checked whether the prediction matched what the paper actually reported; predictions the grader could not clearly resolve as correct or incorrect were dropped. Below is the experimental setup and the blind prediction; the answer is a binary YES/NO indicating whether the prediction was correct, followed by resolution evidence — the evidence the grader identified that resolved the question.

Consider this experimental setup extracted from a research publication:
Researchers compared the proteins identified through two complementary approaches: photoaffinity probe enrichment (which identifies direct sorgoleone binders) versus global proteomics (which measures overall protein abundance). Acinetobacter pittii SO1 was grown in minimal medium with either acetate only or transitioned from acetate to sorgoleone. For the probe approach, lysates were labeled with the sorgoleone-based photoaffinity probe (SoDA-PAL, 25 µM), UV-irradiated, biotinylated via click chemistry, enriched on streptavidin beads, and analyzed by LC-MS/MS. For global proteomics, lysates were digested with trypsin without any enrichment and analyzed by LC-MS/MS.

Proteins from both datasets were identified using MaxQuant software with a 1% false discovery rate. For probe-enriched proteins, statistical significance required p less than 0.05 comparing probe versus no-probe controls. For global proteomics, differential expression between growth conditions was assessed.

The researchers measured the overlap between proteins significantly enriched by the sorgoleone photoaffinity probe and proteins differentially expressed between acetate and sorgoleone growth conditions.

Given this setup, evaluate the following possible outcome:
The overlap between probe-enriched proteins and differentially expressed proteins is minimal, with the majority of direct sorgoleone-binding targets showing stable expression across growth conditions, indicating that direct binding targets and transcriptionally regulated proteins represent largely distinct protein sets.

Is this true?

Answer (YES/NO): NO